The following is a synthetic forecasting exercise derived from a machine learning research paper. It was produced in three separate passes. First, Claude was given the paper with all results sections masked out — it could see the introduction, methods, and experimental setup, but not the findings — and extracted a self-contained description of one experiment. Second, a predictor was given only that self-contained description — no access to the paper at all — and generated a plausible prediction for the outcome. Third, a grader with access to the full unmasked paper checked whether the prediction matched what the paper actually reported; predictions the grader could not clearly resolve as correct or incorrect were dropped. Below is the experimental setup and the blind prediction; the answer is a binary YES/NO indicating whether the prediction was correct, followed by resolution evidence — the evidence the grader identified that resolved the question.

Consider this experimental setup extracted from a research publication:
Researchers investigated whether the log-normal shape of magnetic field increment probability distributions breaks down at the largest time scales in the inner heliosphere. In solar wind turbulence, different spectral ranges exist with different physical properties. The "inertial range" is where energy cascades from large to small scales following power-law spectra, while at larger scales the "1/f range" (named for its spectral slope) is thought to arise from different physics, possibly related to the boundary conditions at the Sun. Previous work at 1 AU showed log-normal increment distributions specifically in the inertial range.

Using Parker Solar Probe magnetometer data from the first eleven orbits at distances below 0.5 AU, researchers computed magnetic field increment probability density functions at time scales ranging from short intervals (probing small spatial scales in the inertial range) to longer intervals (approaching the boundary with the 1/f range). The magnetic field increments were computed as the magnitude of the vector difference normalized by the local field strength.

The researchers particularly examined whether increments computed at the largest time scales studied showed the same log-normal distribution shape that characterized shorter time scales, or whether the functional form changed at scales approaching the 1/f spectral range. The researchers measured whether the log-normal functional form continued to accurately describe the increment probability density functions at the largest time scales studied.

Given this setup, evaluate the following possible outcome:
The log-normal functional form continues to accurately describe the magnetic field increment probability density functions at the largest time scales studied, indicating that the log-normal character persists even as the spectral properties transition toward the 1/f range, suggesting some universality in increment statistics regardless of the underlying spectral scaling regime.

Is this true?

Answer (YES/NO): YES